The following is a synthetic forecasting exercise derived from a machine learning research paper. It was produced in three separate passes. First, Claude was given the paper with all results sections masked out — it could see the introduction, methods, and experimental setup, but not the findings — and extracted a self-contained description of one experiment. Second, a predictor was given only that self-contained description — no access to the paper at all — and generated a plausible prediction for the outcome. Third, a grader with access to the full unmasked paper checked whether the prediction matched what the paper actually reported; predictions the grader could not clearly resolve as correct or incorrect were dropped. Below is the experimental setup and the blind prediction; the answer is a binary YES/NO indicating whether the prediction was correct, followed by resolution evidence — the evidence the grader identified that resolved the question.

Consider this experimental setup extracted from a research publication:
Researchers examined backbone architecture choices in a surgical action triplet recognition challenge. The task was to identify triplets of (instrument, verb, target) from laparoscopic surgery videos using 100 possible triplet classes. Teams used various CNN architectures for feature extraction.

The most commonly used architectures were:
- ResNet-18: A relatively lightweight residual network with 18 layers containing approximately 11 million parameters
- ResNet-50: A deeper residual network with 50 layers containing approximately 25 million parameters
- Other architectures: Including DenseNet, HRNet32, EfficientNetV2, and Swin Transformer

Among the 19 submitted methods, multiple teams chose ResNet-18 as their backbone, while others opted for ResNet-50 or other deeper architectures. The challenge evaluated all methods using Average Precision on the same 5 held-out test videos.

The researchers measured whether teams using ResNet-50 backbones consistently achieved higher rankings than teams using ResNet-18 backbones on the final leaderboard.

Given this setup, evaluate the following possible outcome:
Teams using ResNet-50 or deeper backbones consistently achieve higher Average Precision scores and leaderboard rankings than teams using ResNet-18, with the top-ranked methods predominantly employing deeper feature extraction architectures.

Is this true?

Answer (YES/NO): NO